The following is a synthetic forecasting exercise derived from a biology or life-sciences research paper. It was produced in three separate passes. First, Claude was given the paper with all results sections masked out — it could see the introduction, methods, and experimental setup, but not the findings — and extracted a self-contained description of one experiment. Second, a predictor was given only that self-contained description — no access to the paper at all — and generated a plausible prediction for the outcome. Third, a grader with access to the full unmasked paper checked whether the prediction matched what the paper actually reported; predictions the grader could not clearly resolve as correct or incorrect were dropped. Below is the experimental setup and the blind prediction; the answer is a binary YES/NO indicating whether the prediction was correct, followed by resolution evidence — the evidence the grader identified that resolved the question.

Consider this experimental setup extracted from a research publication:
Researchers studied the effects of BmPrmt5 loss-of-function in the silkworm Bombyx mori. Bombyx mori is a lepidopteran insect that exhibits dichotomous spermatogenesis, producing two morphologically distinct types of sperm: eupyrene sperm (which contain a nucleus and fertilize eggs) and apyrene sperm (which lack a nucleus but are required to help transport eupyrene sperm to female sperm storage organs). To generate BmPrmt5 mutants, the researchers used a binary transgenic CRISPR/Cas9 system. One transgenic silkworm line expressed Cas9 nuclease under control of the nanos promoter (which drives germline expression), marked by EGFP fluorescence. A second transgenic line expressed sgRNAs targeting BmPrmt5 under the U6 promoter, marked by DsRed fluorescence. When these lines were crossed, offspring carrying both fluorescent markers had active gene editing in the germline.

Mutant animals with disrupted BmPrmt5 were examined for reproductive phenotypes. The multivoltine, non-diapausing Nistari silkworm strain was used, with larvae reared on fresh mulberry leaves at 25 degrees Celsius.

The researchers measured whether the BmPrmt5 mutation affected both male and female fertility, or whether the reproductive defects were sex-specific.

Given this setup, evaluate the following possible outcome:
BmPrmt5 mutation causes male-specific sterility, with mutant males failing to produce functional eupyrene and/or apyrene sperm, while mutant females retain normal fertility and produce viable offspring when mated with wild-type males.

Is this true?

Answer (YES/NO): NO